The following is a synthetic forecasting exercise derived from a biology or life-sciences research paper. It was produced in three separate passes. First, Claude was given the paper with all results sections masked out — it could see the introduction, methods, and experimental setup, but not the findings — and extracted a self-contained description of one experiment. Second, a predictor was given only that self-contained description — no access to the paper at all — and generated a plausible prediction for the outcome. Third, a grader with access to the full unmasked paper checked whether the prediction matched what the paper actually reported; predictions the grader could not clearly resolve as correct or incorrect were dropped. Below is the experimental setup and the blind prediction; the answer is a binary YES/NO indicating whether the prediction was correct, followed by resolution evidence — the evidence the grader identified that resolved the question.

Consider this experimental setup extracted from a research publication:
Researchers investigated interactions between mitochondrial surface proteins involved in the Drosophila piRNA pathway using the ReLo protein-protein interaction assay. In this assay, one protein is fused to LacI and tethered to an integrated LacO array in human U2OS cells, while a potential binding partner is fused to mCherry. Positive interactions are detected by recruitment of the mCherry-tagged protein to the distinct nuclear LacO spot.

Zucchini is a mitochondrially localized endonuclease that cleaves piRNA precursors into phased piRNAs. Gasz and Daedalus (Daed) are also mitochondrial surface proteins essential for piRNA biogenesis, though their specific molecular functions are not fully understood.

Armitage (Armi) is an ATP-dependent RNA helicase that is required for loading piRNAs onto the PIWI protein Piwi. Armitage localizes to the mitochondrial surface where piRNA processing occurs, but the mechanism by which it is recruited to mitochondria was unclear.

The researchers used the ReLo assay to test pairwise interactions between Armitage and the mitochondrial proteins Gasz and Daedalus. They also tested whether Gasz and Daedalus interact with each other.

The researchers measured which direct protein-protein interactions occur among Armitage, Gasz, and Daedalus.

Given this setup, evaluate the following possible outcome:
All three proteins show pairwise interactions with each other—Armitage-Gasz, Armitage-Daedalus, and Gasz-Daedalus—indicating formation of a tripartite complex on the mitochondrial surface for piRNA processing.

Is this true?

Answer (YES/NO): NO